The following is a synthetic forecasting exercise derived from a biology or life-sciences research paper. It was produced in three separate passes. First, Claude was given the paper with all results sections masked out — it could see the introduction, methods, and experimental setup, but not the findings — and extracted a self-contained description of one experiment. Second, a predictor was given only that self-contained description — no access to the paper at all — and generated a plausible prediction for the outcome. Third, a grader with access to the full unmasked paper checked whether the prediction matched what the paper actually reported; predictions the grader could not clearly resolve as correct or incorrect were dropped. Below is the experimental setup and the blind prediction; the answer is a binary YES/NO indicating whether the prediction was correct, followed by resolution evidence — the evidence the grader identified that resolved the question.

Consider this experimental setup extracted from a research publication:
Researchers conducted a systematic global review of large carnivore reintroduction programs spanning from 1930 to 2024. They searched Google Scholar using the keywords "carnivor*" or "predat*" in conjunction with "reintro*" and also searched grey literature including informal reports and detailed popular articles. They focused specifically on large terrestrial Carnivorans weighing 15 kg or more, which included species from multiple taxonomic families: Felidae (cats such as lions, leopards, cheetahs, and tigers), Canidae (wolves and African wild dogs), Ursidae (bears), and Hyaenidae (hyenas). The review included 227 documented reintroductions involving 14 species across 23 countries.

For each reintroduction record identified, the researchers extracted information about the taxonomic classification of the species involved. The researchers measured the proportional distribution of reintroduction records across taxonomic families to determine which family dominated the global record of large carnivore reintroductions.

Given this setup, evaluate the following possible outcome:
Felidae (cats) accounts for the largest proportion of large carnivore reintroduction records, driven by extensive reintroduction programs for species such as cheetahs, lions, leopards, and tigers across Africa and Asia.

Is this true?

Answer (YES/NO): YES